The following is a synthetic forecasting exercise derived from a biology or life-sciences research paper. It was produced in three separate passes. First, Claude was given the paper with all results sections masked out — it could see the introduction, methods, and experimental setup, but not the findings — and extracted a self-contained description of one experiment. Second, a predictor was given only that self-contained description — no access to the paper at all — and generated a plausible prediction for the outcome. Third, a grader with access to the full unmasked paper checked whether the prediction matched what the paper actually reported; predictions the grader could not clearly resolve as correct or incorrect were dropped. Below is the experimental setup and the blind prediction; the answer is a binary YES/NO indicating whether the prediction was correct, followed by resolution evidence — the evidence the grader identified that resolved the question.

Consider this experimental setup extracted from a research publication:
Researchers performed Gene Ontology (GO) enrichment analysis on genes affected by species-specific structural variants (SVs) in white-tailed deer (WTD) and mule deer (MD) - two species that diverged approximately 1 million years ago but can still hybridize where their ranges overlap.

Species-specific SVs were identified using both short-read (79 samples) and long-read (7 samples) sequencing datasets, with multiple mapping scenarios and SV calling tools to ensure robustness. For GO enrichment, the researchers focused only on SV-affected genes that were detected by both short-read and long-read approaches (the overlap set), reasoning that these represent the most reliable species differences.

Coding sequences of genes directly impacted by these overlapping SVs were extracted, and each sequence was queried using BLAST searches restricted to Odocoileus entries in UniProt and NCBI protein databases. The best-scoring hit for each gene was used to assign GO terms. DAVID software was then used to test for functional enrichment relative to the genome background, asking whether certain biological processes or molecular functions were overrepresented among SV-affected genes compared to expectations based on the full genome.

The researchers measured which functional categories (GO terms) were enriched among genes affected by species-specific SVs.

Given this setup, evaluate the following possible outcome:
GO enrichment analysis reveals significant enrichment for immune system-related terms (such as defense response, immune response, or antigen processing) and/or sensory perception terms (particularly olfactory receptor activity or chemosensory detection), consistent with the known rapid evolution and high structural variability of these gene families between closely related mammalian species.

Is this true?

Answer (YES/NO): NO